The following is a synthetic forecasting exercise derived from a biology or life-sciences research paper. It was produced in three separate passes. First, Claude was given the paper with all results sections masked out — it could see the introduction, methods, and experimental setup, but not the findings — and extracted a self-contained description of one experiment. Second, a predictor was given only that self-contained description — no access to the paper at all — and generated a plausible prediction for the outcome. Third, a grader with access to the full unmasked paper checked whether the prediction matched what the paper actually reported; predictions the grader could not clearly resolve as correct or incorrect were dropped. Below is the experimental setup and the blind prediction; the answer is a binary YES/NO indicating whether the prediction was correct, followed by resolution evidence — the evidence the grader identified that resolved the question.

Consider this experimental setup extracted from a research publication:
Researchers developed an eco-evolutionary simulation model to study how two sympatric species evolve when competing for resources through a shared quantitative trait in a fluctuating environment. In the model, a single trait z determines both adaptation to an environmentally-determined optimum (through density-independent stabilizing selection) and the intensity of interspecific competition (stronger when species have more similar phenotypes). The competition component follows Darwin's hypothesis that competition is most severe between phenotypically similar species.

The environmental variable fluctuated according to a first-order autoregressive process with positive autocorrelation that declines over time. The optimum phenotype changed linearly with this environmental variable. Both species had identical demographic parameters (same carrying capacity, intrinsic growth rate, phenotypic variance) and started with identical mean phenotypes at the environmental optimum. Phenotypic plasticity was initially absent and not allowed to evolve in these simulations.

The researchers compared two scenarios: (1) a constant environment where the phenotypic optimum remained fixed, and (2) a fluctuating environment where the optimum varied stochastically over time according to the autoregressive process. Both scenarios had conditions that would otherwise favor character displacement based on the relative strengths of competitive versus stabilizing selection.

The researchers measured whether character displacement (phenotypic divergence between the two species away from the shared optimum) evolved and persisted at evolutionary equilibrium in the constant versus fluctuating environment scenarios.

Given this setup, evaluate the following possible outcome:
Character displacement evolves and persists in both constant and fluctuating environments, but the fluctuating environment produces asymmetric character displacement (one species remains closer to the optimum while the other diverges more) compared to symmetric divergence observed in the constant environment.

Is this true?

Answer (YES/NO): NO